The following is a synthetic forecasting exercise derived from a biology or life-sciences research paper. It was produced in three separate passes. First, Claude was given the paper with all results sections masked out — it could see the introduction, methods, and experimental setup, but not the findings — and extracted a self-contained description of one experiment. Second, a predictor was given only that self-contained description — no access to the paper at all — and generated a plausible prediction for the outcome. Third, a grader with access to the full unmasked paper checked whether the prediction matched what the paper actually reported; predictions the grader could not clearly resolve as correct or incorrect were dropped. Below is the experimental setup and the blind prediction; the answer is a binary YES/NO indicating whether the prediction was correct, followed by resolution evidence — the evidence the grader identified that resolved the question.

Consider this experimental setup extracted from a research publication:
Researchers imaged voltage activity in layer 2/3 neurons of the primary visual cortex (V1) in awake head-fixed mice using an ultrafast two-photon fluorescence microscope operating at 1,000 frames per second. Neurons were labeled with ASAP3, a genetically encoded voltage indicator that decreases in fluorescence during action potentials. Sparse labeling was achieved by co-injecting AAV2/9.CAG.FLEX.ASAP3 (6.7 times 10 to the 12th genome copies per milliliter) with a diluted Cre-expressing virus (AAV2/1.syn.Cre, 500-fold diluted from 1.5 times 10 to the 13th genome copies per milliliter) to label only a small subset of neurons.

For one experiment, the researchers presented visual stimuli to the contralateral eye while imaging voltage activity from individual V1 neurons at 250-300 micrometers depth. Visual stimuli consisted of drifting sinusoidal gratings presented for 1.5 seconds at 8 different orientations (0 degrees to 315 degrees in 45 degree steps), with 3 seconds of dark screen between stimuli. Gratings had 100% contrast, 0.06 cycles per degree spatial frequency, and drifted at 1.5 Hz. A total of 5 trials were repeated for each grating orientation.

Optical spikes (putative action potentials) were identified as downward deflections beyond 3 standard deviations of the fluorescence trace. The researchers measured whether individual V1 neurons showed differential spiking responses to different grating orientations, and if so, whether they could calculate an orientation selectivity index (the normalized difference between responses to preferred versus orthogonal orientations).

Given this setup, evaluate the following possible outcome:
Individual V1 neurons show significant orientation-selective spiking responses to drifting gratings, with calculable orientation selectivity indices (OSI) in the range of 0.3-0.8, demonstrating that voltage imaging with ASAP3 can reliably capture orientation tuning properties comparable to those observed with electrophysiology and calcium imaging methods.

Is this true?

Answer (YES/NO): YES